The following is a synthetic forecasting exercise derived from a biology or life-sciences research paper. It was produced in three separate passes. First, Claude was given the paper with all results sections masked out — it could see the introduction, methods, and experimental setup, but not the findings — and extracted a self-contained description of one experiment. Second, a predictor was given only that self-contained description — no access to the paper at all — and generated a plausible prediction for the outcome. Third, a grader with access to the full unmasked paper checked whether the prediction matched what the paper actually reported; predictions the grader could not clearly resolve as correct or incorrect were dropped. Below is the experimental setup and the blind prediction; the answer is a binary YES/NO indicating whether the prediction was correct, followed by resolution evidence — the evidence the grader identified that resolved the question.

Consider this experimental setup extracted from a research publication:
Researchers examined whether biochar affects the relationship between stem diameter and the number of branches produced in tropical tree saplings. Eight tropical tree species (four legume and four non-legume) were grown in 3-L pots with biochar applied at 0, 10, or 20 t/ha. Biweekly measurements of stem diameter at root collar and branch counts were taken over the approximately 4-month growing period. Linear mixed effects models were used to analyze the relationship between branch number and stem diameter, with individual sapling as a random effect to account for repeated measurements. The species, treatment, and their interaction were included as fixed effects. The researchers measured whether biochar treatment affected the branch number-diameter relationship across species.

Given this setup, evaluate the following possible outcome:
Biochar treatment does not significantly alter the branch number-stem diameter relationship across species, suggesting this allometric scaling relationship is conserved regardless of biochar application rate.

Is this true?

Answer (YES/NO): YES